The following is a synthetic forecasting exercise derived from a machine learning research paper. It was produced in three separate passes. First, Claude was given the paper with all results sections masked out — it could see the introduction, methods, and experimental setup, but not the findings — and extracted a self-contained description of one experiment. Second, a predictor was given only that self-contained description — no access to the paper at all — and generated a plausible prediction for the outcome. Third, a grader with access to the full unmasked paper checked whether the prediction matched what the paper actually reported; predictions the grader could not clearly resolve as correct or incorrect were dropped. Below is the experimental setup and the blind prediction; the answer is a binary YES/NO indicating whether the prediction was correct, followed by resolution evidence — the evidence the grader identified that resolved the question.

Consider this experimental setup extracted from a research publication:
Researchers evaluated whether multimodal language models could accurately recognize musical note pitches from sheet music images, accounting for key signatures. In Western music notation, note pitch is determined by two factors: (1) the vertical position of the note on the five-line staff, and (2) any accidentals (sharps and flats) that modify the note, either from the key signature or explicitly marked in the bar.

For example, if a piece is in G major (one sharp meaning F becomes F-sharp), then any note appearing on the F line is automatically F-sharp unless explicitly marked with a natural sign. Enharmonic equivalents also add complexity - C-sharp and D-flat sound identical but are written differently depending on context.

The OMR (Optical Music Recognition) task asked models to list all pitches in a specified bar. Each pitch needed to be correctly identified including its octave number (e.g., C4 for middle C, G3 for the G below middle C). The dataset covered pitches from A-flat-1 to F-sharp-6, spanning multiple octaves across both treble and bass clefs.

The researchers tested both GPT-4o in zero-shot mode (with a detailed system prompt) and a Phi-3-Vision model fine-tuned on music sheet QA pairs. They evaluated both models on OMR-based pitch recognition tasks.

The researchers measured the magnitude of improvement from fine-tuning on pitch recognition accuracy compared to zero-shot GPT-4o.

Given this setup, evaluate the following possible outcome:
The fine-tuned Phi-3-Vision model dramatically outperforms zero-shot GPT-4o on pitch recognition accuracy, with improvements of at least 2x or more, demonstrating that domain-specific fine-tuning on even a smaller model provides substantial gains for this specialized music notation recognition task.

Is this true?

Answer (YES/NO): YES